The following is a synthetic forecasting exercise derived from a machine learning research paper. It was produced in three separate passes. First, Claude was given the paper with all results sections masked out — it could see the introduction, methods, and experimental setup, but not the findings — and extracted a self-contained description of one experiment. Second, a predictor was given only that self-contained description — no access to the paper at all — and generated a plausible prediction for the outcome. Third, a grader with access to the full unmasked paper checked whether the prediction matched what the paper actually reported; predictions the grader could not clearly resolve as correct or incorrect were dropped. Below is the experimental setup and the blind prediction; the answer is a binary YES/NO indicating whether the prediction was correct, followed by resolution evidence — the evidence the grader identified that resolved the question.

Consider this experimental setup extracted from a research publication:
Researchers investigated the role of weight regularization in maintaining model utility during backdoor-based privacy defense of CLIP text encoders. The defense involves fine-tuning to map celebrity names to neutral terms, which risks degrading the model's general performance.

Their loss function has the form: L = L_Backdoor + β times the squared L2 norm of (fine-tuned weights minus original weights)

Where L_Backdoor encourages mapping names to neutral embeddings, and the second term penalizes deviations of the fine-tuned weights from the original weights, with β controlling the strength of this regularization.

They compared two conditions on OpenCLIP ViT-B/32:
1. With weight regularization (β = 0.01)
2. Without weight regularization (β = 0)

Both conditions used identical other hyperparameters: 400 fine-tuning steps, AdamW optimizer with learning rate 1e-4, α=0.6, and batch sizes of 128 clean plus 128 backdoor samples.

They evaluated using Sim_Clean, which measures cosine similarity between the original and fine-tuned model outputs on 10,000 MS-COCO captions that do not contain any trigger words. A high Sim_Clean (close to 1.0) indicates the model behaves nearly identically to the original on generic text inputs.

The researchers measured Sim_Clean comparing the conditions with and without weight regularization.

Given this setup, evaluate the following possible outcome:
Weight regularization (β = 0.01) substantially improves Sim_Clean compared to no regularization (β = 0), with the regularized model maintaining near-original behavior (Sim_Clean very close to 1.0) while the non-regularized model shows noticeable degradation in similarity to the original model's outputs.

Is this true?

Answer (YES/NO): NO